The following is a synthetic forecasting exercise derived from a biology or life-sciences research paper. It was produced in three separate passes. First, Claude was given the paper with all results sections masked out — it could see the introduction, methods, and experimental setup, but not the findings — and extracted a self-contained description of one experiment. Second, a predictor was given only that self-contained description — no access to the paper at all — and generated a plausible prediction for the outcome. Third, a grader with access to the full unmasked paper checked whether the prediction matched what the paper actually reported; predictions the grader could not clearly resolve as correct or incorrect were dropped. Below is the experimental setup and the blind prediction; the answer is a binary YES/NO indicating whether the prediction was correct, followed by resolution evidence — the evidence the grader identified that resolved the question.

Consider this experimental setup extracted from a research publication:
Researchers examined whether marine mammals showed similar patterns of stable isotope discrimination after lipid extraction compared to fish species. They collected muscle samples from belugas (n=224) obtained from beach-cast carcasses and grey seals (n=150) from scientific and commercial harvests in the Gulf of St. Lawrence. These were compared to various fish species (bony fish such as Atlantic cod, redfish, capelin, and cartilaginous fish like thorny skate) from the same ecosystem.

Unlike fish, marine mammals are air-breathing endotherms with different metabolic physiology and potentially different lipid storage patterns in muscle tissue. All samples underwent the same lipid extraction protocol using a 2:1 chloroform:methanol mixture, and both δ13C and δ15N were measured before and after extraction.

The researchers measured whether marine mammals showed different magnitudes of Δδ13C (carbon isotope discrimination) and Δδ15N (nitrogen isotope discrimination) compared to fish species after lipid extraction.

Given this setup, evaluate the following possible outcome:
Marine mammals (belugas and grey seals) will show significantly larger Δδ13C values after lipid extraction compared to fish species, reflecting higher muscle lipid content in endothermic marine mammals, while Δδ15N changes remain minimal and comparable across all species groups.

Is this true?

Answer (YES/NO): NO